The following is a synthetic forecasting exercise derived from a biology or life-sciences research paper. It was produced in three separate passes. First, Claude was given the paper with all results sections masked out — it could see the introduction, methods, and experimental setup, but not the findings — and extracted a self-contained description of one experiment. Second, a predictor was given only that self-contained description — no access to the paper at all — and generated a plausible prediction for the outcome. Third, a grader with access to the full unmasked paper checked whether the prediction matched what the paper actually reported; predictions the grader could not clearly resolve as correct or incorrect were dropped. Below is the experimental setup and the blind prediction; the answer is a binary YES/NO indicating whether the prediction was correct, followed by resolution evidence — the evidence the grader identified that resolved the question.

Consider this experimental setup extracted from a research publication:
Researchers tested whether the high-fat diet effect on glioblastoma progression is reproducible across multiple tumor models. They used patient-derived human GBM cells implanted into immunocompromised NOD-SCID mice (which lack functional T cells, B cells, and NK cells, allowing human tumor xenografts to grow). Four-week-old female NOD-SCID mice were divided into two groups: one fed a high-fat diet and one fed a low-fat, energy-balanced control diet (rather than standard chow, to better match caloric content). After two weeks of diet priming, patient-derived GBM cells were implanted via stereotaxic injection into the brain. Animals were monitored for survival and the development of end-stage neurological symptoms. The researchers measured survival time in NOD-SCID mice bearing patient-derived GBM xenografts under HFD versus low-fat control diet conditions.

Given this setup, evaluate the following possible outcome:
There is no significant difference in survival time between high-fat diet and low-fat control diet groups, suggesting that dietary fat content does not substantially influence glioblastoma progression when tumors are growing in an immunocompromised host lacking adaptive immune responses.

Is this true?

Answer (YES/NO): NO